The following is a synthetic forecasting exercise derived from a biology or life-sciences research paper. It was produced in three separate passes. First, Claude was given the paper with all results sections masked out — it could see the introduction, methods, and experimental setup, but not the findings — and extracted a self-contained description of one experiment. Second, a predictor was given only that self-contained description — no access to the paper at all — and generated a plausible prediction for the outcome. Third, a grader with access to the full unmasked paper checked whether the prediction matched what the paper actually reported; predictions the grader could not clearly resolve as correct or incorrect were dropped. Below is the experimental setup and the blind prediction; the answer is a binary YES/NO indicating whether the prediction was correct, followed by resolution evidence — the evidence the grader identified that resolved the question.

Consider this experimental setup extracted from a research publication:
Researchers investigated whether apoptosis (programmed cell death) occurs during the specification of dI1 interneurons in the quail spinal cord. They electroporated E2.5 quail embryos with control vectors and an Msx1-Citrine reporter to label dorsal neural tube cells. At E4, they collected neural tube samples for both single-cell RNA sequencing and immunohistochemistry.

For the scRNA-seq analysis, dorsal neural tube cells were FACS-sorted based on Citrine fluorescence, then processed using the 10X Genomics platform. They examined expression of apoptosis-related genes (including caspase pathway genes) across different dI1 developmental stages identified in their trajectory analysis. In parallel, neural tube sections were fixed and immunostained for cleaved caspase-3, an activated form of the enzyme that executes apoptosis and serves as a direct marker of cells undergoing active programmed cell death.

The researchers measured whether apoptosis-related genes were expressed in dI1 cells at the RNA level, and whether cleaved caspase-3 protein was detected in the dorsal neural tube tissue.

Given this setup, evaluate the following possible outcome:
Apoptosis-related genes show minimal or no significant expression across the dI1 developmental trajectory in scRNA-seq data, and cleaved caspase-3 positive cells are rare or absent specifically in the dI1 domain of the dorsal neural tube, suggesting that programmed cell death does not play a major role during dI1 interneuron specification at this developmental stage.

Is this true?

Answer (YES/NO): NO